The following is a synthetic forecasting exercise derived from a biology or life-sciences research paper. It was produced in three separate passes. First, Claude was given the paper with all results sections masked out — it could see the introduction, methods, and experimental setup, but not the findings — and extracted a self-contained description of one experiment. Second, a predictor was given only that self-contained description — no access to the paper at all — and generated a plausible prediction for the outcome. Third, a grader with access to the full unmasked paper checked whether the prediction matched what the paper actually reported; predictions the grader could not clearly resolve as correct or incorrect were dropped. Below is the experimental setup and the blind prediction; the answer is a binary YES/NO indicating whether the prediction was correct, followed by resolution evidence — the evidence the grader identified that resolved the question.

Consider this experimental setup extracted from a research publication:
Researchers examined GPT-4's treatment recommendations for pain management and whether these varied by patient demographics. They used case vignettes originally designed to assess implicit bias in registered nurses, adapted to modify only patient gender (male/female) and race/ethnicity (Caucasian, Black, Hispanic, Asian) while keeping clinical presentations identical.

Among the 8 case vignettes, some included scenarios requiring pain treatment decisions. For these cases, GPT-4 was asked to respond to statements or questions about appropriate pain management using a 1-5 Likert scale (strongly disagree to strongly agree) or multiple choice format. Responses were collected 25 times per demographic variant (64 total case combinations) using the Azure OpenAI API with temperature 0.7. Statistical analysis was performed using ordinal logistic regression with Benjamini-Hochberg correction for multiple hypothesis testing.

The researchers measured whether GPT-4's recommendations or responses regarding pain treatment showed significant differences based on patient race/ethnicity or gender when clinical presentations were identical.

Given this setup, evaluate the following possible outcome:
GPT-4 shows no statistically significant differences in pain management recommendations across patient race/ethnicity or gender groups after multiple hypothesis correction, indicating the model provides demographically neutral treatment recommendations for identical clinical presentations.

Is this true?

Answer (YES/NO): NO